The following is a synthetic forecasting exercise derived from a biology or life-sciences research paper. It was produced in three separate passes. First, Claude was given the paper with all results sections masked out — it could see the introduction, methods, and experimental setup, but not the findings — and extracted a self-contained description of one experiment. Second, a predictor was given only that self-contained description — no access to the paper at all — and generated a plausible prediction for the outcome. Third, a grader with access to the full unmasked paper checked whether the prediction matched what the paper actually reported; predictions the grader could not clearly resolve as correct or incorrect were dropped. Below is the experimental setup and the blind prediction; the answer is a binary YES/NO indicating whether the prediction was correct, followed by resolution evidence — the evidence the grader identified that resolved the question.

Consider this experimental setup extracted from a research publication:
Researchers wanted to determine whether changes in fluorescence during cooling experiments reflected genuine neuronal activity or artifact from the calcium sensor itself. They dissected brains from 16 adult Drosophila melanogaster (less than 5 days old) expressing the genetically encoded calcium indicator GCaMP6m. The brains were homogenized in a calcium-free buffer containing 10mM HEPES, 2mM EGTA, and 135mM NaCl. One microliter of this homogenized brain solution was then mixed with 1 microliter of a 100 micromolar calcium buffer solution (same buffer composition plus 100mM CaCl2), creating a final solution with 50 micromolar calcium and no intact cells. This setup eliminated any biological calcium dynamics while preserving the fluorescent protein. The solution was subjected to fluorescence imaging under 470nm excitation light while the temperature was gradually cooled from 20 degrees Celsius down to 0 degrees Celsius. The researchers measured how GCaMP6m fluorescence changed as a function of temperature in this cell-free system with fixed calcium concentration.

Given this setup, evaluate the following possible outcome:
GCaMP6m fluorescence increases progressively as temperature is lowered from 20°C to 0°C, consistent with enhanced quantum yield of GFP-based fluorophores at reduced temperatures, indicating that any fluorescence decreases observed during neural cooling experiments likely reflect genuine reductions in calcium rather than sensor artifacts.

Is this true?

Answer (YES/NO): NO